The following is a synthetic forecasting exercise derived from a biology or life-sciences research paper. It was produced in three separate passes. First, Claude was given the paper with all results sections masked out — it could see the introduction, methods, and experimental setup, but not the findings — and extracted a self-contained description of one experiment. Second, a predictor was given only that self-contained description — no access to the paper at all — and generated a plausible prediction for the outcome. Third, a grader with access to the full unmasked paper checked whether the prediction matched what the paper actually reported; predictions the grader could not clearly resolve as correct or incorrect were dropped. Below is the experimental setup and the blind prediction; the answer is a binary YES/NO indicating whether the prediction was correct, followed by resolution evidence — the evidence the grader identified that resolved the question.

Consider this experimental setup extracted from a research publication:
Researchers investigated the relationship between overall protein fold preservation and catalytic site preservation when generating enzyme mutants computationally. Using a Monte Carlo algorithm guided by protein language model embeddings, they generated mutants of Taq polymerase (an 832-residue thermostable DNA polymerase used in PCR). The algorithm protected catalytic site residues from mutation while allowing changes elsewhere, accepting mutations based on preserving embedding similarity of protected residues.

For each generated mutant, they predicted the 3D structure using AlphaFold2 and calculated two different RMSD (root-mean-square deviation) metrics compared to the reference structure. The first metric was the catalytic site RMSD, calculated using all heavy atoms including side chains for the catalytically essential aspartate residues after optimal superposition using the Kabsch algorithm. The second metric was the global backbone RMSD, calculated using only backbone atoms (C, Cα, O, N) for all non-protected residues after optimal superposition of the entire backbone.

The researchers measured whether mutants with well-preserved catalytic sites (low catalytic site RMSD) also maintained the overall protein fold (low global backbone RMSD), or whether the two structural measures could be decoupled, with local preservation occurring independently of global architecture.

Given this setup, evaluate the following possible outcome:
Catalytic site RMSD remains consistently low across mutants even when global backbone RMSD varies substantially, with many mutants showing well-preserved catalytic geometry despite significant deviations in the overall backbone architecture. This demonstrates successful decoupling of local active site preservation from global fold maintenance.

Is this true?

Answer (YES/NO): YES